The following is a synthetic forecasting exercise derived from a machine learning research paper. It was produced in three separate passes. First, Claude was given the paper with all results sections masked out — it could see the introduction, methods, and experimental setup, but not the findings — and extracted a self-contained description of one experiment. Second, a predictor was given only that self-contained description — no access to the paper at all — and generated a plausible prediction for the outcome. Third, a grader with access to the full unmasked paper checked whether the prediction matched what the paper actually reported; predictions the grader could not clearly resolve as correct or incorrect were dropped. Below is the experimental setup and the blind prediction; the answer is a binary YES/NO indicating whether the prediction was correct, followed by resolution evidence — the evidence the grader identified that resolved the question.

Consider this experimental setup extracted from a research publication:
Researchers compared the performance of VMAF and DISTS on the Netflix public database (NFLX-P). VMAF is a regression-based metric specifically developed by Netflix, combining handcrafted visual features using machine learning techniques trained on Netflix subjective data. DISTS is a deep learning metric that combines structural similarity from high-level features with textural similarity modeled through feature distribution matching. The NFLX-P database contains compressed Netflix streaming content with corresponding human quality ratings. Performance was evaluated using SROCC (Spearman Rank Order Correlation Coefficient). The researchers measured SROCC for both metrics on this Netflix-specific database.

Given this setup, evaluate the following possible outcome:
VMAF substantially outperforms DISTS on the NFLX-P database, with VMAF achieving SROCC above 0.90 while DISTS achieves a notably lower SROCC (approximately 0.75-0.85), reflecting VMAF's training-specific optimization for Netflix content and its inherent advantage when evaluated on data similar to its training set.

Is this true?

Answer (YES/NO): NO